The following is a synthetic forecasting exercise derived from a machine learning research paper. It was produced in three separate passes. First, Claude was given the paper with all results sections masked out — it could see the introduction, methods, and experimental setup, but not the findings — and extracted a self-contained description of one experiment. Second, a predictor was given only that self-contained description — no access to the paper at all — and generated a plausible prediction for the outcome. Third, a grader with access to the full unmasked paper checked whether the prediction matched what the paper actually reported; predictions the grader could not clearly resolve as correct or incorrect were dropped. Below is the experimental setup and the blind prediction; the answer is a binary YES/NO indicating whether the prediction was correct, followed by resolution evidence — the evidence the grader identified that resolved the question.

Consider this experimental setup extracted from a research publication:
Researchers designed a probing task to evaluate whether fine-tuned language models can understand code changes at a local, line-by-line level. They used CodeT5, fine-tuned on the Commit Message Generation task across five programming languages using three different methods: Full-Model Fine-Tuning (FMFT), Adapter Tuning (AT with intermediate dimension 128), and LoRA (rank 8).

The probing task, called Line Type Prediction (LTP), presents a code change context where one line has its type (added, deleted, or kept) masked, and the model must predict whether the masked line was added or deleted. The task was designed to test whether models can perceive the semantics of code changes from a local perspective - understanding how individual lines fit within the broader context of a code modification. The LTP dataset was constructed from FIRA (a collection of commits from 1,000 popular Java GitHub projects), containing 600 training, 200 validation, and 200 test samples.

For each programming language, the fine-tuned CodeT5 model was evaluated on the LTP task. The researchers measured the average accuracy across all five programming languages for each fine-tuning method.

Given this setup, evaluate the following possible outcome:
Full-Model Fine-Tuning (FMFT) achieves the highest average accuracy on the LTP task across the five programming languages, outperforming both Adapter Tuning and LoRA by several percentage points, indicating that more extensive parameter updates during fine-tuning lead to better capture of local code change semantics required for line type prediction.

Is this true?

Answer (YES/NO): NO